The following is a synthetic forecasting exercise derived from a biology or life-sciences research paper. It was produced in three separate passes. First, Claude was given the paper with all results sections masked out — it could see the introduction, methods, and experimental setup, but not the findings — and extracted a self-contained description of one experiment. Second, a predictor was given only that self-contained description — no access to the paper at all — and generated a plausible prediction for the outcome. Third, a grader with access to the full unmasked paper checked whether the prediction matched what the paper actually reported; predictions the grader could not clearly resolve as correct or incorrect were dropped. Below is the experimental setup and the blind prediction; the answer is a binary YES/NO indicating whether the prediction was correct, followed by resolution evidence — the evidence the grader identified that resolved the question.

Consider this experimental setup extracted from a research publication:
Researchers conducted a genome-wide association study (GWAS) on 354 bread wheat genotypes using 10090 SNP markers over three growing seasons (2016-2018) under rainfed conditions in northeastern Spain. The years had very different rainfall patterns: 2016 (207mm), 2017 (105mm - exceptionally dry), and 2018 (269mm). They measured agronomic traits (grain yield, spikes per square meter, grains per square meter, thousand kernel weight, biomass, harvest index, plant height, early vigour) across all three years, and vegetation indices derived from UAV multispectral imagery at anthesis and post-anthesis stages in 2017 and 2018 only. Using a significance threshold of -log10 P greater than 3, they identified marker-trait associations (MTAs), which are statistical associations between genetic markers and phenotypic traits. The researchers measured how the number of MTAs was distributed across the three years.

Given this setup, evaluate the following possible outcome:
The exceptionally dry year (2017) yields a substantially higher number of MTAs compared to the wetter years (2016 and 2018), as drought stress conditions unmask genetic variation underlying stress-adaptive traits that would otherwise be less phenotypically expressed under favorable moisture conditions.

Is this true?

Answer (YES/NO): YES